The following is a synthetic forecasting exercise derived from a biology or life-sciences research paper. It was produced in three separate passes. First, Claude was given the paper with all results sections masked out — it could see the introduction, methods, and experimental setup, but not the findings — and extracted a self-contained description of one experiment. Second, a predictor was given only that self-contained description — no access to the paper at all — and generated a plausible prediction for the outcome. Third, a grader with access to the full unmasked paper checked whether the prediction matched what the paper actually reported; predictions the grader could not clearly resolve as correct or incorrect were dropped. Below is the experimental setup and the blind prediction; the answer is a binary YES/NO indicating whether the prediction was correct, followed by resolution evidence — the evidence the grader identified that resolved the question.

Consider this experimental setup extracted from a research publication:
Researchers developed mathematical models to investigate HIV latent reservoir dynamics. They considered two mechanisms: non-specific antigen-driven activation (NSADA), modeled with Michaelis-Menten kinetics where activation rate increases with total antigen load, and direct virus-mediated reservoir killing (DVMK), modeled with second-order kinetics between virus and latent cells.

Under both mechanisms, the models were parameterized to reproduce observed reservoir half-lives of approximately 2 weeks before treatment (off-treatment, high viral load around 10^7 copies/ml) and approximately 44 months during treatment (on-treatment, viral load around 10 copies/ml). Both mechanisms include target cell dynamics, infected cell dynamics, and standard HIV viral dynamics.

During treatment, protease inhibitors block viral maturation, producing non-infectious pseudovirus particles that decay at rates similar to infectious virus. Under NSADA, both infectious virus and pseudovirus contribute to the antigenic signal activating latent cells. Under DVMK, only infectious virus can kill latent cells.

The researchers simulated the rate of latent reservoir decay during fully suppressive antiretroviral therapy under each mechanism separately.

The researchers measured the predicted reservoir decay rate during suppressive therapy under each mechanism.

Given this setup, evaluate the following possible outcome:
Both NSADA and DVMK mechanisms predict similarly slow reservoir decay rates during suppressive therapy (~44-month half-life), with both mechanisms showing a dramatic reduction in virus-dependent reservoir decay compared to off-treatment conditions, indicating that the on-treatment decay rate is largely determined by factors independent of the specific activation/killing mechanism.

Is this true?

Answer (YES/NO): YES